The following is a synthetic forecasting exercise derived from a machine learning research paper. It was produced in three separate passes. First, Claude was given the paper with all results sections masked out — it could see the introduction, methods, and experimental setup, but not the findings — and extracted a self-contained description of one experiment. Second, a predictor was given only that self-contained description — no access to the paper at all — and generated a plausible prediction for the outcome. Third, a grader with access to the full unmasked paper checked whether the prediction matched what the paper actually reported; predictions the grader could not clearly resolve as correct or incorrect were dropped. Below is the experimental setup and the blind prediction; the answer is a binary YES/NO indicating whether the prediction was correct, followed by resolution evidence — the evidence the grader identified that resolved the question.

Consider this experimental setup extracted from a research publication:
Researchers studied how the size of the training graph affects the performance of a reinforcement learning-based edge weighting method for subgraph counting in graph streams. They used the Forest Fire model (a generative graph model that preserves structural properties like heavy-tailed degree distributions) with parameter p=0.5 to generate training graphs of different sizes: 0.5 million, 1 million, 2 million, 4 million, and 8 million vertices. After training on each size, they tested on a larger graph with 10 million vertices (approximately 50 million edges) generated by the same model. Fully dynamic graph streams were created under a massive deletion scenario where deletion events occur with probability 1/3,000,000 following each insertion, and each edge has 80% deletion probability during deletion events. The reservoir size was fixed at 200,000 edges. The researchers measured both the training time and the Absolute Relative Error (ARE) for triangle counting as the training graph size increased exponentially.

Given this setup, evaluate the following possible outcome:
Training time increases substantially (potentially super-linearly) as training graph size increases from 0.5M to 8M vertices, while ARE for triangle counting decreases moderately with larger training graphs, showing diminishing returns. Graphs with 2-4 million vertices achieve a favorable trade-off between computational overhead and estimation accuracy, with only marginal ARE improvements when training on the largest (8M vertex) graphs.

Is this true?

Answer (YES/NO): NO